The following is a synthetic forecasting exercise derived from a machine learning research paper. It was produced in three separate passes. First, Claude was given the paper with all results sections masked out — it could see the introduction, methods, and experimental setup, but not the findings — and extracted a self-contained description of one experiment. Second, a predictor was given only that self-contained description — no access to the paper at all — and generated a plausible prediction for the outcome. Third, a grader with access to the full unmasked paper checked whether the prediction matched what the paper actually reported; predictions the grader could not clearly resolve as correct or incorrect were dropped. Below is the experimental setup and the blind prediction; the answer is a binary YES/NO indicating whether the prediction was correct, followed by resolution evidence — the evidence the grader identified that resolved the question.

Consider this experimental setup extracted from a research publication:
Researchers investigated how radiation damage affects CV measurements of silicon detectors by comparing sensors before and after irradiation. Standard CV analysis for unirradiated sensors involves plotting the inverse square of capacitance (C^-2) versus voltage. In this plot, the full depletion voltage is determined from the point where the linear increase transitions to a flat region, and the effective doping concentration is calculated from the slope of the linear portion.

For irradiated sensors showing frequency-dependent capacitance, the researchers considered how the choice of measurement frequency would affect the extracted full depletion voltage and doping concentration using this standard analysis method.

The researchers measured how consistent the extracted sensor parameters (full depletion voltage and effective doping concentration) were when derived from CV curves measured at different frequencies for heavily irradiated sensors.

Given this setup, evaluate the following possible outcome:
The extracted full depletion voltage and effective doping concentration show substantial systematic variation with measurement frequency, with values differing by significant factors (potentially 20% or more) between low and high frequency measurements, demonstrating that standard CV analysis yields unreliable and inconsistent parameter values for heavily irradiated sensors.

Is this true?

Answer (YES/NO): YES